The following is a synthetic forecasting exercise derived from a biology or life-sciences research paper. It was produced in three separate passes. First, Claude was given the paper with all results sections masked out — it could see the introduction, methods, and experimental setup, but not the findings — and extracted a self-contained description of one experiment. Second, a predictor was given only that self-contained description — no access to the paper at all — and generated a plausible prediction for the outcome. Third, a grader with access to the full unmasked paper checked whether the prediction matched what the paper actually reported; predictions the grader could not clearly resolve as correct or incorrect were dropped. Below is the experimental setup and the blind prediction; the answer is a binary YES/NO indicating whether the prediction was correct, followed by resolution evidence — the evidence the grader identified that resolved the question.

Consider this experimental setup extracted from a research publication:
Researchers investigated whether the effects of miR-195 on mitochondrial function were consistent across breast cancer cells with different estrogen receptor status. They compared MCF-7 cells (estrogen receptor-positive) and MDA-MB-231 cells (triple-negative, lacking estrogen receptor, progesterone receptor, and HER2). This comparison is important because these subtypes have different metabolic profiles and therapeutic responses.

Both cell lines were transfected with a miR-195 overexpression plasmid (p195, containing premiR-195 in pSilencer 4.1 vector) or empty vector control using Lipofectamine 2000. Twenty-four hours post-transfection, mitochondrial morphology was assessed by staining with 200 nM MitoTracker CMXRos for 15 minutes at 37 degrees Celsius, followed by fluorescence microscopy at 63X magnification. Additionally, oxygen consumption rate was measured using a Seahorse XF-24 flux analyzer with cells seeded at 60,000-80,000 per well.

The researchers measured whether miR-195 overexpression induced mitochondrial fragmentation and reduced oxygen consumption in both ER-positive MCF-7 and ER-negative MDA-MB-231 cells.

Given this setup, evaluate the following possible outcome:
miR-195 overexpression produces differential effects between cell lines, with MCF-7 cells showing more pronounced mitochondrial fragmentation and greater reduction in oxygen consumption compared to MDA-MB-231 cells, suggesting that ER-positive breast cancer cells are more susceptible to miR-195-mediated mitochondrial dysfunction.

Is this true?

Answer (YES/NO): NO